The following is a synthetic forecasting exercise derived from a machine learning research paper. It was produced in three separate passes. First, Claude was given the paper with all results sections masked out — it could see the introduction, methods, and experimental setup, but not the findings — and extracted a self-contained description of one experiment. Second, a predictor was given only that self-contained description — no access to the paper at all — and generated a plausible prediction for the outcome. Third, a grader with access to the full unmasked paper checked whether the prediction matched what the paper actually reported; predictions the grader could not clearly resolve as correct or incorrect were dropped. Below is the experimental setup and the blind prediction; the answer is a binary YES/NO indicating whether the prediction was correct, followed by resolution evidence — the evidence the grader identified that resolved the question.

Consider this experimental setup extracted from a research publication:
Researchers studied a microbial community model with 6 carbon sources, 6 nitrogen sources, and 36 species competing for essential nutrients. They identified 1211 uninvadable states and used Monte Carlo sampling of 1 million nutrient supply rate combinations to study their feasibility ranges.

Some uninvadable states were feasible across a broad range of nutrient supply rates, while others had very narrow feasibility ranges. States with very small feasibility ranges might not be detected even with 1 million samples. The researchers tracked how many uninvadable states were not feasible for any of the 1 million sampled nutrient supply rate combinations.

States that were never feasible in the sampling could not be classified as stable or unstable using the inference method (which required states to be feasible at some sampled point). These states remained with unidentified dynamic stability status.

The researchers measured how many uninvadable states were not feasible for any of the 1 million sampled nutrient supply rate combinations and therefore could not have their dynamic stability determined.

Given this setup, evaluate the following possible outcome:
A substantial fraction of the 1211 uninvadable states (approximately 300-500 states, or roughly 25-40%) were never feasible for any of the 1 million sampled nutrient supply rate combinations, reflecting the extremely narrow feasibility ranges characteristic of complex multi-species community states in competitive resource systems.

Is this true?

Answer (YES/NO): NO